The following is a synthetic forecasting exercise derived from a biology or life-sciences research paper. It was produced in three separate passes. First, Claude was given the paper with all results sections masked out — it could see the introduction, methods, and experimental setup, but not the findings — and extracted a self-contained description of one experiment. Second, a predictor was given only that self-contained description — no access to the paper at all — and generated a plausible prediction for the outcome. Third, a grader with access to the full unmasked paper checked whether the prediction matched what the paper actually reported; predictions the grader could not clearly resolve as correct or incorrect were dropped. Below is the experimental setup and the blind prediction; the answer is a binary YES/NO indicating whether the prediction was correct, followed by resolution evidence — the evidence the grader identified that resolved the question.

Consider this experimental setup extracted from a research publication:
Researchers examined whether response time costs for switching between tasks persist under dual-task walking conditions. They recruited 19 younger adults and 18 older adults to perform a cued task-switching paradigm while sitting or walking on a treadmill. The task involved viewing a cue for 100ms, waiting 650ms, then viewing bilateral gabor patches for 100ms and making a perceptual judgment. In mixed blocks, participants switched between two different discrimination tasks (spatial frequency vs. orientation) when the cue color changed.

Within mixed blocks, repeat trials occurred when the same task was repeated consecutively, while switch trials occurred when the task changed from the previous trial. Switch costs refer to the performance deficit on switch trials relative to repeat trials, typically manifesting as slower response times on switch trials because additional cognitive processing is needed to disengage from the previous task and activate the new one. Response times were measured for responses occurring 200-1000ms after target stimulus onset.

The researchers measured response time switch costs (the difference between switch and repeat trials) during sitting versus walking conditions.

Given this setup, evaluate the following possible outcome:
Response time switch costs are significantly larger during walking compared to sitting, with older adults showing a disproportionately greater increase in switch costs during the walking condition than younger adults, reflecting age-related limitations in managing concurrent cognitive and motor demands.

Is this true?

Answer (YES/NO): NO